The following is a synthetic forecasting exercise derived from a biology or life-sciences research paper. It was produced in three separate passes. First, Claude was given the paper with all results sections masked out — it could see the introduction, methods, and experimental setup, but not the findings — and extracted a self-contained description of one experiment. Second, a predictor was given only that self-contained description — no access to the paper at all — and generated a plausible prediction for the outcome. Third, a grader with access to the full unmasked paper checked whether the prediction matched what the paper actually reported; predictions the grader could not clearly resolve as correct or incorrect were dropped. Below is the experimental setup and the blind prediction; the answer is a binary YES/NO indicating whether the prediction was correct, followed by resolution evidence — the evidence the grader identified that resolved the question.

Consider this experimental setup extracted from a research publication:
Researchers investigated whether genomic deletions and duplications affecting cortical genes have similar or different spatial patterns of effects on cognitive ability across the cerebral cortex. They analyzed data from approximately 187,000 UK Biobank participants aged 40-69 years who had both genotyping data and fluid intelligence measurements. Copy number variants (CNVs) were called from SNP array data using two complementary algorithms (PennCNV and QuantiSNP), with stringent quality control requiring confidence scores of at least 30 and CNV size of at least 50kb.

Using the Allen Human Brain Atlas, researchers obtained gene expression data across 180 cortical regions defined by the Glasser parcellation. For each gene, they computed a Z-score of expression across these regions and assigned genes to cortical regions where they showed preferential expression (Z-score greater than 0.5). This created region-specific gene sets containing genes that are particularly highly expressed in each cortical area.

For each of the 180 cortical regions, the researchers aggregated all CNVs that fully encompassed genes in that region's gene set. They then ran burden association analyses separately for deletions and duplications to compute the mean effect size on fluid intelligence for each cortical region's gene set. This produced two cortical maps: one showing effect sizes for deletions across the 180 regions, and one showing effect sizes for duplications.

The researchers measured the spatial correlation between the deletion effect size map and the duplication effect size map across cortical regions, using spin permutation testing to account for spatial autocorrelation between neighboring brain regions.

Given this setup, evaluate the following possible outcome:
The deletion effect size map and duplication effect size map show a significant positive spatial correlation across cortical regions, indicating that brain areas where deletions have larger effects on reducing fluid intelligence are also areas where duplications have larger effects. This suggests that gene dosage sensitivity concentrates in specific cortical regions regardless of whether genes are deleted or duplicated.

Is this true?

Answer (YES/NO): NO